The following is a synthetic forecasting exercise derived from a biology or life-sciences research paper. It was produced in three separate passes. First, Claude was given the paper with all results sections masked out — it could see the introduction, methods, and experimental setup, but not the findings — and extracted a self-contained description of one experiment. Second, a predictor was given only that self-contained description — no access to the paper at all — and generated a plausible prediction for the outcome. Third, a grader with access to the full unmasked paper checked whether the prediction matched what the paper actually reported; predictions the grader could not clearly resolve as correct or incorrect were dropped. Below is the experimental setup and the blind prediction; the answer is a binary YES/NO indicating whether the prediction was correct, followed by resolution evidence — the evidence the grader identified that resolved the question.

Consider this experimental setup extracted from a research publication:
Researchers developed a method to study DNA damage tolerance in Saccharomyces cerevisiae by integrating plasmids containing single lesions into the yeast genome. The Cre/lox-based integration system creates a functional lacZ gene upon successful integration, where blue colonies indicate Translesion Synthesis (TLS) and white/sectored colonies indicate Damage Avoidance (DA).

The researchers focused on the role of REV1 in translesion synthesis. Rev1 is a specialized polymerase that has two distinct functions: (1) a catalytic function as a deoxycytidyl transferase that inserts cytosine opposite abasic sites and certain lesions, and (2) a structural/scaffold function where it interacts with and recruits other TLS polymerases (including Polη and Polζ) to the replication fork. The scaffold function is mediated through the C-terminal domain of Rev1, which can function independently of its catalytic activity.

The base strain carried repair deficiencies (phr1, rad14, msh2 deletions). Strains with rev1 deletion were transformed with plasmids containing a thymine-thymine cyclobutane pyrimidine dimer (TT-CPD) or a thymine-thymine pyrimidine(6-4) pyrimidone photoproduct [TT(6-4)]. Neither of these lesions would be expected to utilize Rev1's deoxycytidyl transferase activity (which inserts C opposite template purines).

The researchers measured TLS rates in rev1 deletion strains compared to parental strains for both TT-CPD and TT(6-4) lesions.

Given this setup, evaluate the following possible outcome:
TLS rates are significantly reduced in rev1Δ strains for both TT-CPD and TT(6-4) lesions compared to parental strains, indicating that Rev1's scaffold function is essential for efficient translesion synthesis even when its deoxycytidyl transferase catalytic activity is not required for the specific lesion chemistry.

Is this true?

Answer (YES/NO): NO